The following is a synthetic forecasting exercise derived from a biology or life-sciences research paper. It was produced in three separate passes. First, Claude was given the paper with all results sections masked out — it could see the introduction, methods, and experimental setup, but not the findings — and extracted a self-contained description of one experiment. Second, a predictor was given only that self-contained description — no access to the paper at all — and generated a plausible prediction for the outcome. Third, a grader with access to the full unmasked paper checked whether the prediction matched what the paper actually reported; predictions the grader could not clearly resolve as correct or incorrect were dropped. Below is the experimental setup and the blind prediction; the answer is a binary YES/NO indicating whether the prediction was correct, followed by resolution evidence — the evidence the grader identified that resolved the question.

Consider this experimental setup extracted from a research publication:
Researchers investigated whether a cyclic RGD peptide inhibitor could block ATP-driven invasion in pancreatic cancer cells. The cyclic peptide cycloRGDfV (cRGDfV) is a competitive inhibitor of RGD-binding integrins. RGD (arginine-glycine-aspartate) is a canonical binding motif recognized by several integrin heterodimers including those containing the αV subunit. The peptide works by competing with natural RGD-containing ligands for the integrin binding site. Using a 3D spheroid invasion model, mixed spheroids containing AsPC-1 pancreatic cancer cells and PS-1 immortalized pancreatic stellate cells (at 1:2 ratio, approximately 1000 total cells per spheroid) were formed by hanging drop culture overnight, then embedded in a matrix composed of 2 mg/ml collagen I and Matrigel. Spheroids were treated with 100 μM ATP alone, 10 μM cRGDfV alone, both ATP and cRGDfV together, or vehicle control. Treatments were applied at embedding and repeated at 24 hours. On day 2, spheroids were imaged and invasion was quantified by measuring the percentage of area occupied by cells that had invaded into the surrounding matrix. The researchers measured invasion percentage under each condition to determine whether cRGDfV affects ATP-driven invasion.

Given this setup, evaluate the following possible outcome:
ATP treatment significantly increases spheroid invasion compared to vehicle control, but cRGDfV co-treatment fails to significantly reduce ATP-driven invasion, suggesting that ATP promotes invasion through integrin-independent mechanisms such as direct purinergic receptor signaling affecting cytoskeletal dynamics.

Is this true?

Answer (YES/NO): NO